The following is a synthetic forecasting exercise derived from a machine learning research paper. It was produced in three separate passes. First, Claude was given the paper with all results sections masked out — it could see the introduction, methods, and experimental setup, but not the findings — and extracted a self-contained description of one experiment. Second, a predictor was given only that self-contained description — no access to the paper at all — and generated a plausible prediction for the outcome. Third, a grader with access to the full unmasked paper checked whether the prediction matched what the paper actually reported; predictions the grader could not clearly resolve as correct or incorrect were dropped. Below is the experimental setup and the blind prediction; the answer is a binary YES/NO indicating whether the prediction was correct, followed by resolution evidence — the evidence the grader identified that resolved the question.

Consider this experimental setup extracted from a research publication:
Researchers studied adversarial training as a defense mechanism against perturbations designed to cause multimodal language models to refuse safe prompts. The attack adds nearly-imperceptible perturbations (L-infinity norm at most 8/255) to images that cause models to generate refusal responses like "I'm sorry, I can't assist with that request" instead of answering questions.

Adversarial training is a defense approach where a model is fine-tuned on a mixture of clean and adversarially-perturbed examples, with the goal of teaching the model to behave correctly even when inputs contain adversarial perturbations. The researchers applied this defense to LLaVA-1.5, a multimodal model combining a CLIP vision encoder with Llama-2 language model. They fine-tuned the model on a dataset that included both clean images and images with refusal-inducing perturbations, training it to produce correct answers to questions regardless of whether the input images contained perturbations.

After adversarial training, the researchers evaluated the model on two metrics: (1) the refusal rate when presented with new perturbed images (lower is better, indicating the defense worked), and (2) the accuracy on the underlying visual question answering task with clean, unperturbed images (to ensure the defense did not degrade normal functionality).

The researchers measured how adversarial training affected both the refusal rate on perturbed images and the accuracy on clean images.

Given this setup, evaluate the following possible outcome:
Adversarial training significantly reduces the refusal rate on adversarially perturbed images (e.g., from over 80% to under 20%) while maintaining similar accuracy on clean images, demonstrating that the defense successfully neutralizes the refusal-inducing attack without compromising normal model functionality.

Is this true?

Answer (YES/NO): NO